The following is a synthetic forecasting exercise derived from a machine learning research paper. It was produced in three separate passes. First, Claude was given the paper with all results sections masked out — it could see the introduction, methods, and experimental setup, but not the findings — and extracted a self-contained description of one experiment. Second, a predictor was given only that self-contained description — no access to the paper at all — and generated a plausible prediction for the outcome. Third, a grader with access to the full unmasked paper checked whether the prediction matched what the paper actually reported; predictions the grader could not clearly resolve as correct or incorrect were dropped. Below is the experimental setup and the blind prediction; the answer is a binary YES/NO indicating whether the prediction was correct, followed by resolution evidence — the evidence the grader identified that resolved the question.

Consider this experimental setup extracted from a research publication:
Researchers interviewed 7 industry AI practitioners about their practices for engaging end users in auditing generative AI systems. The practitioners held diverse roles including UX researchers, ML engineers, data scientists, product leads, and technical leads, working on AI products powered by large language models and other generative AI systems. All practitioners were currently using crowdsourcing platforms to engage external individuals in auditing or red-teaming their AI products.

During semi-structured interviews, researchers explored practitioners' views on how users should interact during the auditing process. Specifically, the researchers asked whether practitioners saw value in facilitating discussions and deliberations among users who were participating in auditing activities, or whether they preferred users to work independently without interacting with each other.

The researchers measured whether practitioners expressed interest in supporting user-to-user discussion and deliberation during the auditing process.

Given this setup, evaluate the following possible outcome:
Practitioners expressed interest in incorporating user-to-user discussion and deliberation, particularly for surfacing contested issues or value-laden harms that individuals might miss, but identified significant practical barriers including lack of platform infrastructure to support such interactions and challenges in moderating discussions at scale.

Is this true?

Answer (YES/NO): NO